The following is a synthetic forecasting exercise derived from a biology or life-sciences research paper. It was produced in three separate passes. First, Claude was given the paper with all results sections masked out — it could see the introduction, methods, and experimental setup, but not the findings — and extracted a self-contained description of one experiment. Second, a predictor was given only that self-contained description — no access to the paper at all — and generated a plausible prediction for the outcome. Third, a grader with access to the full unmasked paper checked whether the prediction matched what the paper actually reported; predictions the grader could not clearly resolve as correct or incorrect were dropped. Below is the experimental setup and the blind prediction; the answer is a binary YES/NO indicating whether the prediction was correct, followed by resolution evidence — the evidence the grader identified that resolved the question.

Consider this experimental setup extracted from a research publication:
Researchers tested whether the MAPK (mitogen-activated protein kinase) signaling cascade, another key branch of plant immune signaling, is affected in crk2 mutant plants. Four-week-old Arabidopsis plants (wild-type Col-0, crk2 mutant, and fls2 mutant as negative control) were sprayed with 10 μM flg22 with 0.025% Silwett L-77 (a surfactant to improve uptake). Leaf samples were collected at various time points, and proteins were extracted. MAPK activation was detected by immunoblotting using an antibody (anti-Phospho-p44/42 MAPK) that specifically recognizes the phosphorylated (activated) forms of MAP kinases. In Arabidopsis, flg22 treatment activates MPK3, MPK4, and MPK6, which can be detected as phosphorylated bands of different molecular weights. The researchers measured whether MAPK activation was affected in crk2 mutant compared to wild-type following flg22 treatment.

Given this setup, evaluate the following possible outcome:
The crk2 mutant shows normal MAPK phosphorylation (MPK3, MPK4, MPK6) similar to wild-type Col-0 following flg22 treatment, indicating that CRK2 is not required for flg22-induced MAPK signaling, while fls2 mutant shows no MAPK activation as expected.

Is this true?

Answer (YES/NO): NO